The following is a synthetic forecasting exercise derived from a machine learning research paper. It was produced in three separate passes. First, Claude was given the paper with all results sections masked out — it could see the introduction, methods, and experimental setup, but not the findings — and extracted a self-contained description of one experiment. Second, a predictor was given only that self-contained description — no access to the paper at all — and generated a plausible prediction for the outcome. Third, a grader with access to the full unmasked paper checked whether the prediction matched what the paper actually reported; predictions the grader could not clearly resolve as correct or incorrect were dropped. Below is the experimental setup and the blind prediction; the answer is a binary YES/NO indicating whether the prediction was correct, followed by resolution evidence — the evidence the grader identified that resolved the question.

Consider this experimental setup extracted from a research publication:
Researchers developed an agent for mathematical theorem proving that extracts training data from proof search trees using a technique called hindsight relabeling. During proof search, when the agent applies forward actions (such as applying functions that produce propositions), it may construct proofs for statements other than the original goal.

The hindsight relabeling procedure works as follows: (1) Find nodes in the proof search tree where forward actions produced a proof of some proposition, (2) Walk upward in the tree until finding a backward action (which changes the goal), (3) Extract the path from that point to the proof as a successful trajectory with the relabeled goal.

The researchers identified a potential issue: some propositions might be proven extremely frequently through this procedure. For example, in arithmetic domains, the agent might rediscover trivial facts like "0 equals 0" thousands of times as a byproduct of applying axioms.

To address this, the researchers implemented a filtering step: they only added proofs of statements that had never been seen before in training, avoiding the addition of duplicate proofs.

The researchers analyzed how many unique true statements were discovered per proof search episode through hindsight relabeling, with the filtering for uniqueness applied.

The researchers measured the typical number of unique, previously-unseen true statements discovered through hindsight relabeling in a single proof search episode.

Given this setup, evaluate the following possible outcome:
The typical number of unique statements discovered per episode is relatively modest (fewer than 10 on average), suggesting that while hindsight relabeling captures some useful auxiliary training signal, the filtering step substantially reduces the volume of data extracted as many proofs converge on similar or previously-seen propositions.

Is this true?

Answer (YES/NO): NO